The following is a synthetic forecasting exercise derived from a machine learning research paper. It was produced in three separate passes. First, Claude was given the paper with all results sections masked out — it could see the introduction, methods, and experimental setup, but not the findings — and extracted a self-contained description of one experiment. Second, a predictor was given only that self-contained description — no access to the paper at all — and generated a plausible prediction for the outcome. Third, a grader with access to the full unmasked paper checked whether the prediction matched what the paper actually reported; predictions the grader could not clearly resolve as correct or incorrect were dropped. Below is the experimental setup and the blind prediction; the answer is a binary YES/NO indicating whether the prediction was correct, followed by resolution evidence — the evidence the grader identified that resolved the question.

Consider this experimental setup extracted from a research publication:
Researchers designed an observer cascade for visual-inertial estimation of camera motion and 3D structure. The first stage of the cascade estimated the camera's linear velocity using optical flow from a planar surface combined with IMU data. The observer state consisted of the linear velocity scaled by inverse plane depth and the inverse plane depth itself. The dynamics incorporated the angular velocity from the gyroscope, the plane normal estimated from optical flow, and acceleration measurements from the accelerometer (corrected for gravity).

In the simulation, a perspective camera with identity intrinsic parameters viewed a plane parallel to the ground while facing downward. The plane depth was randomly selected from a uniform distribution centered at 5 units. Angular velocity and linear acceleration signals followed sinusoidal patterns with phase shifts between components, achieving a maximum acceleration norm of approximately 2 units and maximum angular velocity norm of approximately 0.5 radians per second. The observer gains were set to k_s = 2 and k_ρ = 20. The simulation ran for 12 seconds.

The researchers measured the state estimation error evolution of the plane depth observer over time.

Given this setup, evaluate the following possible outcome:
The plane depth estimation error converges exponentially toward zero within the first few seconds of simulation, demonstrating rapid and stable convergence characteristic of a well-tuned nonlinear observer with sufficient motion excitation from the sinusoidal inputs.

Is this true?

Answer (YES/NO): YES